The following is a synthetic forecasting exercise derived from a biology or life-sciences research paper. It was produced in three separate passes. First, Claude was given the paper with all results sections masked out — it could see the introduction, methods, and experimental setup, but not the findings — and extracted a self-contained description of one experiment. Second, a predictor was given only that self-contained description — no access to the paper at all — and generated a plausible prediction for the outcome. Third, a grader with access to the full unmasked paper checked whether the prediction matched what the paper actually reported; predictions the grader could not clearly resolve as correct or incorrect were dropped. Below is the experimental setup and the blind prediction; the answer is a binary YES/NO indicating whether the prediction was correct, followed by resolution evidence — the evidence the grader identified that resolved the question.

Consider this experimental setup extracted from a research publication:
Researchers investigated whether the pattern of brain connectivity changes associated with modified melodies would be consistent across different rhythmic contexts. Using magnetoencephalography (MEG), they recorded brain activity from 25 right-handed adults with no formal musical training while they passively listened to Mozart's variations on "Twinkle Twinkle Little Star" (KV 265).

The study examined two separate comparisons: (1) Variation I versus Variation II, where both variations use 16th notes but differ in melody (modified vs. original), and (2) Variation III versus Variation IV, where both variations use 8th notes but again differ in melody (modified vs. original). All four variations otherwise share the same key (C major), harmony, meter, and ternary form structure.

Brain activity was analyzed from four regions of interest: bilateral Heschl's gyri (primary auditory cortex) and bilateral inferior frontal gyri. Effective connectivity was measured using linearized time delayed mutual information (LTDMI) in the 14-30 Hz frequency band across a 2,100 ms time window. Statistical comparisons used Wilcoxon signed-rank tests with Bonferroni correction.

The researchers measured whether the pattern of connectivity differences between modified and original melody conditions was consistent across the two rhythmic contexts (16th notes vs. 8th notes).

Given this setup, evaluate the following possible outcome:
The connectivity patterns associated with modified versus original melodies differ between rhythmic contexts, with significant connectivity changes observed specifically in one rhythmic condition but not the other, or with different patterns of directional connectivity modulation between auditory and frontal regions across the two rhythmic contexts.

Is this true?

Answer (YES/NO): NO